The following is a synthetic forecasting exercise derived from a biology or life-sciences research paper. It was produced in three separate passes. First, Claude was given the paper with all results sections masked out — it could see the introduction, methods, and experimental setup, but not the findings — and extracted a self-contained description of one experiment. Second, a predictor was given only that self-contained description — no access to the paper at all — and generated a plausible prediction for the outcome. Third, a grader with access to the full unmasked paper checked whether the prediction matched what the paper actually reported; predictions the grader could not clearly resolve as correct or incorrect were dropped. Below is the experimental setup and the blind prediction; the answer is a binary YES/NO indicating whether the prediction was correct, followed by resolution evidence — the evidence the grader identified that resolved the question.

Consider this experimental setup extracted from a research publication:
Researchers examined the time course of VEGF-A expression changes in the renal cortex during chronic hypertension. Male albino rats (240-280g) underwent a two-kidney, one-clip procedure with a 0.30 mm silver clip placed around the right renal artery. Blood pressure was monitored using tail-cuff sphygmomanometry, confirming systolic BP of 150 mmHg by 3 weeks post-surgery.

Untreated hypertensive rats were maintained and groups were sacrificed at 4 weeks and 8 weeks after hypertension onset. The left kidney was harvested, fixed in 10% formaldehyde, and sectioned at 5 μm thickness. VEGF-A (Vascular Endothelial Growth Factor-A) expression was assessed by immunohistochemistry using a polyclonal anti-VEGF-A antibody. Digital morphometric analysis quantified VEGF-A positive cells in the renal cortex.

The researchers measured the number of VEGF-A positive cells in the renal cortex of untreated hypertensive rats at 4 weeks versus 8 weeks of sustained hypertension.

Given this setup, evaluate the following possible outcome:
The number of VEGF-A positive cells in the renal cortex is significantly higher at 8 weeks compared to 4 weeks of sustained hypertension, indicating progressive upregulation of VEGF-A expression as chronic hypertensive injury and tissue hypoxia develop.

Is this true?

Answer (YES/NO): NO